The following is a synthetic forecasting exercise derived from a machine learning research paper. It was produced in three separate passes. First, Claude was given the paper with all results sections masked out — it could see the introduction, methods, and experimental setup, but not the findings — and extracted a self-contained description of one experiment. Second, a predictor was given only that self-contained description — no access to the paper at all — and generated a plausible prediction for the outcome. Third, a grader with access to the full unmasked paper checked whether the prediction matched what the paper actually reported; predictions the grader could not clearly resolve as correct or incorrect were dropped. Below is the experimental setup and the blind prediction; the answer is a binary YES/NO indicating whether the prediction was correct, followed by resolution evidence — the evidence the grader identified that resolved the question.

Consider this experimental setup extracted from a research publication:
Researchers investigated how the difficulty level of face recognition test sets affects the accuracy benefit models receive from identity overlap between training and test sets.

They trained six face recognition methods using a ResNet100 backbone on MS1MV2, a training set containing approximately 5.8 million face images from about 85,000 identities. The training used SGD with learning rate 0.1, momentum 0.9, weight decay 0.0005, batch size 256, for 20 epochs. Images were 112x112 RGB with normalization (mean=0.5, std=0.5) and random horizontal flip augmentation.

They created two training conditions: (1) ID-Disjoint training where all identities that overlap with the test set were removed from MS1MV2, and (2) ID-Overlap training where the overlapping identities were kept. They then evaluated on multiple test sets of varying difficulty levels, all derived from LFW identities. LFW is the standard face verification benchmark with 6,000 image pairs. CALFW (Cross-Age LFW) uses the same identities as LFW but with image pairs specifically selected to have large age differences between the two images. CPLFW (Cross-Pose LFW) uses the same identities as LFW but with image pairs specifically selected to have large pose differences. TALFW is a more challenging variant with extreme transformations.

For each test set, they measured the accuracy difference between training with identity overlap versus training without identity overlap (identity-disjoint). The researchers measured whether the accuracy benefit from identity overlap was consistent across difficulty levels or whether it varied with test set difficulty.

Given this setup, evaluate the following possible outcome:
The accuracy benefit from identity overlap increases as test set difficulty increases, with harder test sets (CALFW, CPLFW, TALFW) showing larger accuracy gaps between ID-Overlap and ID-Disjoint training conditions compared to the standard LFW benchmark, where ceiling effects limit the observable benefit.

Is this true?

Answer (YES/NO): YES